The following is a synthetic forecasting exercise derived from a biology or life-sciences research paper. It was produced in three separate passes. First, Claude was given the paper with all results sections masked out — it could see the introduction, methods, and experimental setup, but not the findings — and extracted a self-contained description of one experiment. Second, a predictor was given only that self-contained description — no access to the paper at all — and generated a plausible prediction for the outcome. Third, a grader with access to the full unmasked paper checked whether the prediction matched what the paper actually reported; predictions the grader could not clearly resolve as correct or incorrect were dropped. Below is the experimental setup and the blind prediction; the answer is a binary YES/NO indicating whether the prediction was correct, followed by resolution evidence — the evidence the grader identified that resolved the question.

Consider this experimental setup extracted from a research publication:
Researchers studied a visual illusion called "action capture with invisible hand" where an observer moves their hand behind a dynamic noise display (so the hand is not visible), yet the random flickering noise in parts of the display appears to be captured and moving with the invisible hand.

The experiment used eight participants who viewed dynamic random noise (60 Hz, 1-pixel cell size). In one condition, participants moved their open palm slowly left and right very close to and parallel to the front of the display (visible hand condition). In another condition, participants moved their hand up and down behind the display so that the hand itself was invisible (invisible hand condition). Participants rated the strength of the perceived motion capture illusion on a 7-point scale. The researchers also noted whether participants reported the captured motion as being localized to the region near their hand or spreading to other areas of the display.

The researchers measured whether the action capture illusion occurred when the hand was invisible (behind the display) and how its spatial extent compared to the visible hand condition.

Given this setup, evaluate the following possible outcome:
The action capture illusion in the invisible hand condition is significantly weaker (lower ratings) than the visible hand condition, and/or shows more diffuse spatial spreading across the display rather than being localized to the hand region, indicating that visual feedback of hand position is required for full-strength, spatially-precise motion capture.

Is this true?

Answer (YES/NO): YES